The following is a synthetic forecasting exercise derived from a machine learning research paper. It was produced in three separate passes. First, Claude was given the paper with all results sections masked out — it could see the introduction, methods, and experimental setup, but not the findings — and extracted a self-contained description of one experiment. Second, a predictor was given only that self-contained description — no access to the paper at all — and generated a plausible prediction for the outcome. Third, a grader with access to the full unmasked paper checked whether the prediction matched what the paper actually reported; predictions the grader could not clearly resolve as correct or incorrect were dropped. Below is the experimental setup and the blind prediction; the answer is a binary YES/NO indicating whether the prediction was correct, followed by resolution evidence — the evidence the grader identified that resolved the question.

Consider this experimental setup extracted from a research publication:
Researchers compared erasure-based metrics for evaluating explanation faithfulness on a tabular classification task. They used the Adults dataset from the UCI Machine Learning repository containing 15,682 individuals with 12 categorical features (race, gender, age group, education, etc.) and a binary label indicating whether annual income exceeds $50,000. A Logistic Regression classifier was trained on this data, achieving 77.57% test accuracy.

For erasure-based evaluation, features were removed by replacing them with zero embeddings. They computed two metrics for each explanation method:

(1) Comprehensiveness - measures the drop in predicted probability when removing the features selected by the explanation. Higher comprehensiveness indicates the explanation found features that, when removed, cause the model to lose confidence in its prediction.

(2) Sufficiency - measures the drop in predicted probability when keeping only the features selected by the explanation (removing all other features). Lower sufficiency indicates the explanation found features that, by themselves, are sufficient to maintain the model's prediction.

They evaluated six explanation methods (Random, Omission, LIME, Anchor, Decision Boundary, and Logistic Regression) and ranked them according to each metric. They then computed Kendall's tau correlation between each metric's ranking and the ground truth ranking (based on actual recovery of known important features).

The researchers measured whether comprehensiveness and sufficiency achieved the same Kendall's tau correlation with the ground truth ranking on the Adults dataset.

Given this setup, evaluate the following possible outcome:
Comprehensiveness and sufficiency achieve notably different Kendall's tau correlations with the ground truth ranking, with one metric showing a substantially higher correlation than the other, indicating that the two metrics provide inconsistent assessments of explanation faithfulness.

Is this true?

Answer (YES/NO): NO